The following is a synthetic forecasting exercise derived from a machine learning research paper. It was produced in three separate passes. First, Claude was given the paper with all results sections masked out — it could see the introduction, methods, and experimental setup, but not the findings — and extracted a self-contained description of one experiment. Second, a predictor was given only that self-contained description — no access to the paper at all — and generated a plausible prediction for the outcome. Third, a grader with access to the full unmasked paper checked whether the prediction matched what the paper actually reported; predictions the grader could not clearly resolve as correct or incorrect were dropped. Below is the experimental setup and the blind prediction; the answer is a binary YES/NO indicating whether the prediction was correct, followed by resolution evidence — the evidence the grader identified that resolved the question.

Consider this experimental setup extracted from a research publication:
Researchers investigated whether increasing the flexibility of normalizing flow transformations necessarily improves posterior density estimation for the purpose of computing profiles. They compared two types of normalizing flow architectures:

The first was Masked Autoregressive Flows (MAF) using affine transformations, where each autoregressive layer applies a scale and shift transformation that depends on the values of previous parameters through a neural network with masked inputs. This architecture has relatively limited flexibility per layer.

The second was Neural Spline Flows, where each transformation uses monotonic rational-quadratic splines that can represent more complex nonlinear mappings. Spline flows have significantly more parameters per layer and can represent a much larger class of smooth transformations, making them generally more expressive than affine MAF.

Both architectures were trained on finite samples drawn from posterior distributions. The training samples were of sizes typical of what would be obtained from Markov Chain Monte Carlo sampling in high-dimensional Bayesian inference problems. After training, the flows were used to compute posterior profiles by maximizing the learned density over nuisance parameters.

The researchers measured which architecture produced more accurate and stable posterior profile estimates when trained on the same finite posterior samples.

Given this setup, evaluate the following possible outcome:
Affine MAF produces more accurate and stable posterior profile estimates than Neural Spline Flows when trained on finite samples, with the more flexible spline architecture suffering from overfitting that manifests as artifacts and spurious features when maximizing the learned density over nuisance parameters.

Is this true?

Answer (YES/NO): YES